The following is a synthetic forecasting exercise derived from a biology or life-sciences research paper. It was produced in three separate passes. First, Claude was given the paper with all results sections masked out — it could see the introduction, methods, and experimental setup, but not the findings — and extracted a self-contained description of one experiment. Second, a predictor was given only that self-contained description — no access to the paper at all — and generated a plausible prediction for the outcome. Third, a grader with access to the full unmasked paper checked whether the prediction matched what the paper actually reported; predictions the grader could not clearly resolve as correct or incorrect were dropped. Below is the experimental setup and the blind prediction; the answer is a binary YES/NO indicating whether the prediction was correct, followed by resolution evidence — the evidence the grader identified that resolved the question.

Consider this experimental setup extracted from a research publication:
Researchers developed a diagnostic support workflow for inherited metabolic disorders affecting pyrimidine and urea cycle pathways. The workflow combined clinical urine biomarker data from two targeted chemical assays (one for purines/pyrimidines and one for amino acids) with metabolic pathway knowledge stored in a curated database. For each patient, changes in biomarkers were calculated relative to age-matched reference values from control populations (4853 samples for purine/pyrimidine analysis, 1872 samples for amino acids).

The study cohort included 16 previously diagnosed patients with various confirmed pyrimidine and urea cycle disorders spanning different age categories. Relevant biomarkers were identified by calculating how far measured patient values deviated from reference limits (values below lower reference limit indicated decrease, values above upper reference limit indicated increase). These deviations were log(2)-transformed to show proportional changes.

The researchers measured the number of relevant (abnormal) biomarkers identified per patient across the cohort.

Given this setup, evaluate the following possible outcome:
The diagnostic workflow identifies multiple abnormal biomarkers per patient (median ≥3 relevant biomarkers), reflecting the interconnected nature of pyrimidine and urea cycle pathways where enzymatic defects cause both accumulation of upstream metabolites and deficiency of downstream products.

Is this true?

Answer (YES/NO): YES